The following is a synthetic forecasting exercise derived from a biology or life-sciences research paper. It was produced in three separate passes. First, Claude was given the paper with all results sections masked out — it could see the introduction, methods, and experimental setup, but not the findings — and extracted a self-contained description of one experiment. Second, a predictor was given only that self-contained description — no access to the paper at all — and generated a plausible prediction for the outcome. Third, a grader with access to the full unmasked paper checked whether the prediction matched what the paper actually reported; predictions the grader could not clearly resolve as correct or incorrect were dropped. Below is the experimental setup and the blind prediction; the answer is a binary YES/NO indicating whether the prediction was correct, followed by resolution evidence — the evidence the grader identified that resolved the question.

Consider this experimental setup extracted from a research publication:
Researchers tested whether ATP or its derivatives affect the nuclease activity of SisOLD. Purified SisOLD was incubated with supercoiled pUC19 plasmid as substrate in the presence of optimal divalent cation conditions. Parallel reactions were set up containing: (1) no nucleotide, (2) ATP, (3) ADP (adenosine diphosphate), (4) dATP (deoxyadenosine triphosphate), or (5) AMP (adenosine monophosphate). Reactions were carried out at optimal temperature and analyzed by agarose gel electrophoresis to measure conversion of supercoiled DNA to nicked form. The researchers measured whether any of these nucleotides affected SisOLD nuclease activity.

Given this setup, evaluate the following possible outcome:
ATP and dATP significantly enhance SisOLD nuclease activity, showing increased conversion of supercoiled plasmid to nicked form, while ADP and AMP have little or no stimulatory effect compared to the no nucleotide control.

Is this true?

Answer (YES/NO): NO